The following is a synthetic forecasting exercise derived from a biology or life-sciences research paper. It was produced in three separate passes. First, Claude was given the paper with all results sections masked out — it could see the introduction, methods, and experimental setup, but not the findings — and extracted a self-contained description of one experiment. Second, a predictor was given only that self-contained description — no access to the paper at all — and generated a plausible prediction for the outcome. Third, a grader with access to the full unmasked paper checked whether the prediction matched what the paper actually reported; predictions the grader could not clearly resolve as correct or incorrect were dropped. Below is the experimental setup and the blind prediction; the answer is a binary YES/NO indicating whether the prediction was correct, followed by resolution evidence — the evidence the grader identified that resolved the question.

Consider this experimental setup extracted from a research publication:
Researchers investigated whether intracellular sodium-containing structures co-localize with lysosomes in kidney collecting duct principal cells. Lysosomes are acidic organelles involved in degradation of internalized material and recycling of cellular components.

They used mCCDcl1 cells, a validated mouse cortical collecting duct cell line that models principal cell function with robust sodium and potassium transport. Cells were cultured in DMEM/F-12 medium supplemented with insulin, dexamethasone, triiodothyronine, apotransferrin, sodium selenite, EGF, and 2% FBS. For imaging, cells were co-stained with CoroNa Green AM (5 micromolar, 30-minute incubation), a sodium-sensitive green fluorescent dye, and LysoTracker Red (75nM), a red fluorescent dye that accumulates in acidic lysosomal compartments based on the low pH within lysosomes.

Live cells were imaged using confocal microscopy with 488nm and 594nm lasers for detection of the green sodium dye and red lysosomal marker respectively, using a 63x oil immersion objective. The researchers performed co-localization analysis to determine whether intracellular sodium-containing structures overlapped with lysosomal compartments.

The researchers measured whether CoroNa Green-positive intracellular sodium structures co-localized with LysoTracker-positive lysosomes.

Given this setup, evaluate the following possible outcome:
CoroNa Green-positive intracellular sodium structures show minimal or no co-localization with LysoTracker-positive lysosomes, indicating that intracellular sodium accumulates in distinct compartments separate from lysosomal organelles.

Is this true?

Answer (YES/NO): NO